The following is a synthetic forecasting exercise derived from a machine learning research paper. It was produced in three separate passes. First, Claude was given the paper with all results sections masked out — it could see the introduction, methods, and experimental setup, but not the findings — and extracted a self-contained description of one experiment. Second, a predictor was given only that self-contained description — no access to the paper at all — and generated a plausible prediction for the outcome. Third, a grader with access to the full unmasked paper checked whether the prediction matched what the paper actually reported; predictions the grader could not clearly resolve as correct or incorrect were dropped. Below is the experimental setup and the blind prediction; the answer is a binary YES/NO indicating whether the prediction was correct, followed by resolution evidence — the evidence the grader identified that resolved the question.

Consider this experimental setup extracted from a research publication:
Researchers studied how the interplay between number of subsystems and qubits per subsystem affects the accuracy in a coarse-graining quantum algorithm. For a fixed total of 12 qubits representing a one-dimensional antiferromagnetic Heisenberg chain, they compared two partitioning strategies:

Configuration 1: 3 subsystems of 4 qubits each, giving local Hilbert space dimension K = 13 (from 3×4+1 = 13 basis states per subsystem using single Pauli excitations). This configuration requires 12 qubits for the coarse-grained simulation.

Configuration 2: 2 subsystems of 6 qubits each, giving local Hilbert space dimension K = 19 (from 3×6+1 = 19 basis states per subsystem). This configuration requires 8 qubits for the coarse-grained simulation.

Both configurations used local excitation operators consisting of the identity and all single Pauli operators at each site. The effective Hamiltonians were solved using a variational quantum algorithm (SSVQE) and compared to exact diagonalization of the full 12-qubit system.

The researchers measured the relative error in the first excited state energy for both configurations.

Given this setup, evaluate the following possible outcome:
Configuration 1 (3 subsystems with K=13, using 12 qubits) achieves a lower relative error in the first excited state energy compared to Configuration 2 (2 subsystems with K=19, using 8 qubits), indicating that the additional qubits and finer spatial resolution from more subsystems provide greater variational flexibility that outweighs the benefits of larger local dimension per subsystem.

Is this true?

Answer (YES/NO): NO